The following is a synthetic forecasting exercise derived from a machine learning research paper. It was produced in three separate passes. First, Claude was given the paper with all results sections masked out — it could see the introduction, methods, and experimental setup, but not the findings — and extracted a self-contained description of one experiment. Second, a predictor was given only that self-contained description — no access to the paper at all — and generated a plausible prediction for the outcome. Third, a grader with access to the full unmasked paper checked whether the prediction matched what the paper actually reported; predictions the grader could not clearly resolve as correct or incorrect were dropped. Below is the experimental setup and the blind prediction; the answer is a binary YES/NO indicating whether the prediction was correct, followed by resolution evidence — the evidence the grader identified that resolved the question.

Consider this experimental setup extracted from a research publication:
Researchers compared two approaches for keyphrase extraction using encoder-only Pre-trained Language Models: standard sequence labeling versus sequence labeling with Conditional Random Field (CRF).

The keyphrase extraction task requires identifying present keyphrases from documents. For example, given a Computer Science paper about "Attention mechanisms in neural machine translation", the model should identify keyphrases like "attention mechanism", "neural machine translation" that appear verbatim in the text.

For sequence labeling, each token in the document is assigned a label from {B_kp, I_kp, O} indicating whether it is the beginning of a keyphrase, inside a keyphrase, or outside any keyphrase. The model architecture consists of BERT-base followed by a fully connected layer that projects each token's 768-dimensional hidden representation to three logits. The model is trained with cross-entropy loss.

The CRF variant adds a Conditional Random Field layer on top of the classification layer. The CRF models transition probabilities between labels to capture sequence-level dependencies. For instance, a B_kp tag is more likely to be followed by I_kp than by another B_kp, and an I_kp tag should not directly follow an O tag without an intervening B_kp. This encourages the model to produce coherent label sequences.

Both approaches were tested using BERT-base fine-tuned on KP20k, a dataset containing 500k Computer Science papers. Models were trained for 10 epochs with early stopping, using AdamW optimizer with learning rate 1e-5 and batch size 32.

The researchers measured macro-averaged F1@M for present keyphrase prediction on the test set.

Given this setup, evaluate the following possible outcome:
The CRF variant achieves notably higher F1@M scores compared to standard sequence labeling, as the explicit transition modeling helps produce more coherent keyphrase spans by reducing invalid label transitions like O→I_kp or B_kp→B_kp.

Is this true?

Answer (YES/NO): NO